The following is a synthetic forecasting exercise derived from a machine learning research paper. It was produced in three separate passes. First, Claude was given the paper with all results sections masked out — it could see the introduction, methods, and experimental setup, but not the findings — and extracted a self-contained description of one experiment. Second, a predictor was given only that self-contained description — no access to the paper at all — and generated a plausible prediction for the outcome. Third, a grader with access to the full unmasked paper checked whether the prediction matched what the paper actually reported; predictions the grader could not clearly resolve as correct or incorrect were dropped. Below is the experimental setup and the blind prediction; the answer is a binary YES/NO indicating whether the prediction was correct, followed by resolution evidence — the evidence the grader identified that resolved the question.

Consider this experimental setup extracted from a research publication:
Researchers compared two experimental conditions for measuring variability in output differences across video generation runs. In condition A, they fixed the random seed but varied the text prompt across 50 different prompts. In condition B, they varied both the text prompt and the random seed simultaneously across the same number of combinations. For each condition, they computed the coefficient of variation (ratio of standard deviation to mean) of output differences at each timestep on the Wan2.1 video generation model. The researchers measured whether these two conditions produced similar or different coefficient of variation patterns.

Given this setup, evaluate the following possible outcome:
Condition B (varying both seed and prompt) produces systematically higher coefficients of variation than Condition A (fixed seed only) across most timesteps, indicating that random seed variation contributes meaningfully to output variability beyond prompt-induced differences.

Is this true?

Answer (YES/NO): NO